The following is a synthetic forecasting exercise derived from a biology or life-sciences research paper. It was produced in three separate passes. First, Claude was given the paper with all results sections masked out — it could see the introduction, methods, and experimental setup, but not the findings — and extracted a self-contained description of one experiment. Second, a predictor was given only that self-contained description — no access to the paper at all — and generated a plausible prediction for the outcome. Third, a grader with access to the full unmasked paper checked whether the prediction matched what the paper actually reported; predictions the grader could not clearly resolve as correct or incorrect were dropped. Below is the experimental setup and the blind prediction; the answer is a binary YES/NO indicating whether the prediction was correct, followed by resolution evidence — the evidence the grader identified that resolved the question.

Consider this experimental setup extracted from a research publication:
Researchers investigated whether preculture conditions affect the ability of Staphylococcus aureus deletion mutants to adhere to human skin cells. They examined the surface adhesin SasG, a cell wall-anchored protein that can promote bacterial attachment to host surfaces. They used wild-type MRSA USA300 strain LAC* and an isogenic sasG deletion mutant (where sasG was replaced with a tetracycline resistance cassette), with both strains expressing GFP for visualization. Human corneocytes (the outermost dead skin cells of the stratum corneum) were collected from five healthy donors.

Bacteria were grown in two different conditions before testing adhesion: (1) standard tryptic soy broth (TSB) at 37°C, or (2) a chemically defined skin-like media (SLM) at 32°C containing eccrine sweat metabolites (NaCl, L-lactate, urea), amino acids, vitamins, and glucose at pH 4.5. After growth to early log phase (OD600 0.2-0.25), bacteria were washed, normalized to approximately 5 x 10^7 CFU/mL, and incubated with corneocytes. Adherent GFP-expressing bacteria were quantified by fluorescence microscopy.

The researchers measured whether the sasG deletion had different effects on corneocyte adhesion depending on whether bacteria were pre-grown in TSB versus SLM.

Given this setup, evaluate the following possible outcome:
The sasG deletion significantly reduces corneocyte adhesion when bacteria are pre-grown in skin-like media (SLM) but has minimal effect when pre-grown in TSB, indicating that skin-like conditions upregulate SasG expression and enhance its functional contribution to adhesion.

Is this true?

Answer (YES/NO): NO